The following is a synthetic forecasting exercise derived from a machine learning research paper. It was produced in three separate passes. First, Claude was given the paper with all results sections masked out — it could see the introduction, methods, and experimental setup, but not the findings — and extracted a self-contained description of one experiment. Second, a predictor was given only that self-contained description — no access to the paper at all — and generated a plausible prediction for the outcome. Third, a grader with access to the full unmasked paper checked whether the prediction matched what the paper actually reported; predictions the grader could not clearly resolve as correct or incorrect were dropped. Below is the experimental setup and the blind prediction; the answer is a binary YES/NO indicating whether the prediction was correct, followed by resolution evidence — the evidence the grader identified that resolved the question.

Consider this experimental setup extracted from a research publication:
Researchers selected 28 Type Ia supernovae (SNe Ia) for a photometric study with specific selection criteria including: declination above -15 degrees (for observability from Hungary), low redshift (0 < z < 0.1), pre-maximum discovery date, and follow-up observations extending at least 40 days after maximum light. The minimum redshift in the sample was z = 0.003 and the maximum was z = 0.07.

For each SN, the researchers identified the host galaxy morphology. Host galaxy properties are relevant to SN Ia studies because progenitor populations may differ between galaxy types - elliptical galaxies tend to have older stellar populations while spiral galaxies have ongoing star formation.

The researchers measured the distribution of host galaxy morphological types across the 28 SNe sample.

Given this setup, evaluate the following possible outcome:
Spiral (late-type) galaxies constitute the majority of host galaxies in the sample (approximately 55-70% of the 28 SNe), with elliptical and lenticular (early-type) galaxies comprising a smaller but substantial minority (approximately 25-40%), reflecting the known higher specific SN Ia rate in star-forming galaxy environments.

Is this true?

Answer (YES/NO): NO